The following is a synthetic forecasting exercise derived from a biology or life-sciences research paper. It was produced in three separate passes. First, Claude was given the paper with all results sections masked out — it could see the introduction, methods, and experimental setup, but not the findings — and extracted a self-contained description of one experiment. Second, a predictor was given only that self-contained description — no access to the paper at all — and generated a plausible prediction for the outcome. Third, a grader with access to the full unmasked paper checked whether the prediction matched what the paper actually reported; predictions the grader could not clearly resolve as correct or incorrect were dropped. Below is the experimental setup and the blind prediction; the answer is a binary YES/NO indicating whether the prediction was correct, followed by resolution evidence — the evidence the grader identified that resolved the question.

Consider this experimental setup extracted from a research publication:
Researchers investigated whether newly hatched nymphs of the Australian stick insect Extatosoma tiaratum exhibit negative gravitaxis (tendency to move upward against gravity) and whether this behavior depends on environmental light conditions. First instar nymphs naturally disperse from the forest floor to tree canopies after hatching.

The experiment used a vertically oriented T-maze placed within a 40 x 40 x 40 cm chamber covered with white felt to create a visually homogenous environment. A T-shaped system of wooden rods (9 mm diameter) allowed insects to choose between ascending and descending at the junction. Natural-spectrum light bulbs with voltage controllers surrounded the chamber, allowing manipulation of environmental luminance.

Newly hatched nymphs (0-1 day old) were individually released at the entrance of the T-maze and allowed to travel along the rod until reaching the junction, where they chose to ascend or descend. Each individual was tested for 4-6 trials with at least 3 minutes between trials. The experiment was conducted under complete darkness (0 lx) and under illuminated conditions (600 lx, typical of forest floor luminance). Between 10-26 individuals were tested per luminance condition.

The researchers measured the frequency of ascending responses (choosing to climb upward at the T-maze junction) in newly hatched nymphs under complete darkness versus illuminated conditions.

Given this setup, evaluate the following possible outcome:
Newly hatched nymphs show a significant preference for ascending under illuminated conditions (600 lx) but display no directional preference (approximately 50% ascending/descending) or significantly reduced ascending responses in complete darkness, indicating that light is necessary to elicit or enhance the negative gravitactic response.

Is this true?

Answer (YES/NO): NO